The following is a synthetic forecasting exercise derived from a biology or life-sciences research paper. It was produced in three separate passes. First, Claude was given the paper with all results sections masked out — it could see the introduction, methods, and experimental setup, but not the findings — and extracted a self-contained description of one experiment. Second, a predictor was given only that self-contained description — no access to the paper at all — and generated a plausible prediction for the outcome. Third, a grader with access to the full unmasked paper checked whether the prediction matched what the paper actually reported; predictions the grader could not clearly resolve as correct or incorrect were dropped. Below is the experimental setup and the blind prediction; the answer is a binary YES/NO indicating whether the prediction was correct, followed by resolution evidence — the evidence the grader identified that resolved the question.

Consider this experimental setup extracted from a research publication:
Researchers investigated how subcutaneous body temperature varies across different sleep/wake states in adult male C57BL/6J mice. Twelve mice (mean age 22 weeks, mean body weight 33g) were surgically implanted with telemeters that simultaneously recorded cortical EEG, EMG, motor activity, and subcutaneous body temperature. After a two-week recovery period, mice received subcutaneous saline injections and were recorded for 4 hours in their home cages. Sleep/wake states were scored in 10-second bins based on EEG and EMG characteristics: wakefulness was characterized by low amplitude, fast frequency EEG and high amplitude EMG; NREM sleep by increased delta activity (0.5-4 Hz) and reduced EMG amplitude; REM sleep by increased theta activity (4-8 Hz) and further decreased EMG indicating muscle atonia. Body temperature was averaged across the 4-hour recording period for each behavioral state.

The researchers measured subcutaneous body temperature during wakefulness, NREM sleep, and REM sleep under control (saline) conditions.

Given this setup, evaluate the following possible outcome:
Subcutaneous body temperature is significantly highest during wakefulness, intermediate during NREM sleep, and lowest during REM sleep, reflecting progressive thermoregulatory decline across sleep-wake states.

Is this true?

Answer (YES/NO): YES